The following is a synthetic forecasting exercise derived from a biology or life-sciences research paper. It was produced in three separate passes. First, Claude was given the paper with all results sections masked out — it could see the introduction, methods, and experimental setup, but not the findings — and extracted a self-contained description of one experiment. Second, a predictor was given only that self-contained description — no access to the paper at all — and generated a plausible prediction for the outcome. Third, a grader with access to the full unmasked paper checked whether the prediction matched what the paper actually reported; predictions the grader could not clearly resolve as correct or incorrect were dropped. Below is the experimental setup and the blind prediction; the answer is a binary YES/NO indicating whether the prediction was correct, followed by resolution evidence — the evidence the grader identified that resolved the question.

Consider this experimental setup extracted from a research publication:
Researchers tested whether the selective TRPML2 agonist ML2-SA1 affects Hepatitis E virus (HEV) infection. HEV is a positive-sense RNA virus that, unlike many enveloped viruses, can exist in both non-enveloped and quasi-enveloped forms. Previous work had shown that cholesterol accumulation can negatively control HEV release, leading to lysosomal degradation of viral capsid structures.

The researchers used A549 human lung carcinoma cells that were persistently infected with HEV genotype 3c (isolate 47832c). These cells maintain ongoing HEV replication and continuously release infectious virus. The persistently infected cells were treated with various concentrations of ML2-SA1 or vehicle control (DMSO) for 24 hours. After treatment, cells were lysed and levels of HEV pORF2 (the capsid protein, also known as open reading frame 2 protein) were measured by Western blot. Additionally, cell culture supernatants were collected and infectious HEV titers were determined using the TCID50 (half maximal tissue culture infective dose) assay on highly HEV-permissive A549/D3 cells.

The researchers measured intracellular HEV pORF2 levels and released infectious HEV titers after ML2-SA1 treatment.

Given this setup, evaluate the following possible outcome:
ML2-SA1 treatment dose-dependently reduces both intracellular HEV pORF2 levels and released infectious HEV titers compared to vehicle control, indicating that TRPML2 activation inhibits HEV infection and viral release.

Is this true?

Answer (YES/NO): YES